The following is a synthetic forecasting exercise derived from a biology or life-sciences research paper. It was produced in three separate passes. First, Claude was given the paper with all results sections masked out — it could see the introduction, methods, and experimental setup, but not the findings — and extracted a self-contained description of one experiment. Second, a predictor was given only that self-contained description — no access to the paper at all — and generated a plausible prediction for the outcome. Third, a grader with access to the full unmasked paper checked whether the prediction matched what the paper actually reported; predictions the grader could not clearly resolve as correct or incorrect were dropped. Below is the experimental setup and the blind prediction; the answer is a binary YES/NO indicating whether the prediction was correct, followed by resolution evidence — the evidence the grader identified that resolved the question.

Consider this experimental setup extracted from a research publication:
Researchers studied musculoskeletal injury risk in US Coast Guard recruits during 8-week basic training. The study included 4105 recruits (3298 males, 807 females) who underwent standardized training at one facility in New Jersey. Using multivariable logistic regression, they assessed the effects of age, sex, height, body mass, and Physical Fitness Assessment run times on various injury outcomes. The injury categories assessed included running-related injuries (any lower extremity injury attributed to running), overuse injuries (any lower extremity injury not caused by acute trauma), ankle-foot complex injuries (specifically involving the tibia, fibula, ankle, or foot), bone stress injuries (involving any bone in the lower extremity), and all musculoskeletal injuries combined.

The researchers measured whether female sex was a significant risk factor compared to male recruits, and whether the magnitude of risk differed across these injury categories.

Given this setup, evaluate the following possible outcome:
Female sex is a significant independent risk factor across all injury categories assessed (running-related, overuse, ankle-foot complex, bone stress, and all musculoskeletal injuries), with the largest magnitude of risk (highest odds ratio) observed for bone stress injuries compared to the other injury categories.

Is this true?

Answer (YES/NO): YES